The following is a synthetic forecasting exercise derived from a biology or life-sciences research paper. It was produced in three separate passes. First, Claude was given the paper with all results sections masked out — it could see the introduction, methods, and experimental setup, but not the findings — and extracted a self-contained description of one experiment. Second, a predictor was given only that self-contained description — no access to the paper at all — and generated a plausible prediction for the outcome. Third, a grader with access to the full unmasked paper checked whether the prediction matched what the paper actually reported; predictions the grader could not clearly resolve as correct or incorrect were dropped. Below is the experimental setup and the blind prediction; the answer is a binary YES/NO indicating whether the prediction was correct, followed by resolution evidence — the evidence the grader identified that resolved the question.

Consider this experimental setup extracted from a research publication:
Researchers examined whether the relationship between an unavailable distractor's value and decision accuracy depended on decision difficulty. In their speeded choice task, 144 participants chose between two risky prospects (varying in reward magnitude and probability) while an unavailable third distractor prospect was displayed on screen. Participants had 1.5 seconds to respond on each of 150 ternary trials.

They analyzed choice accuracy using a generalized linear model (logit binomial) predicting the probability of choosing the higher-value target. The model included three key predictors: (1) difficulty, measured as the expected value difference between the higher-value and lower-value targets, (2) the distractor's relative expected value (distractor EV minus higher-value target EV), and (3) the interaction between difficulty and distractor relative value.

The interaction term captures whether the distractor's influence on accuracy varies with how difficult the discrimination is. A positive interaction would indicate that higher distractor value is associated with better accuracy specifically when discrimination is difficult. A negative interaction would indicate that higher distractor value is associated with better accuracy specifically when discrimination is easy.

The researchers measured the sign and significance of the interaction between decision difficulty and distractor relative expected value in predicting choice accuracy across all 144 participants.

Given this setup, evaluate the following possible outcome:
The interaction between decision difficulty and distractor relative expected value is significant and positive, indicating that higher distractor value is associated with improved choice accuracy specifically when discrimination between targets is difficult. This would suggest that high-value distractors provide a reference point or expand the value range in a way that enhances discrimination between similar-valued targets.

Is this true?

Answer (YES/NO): NO